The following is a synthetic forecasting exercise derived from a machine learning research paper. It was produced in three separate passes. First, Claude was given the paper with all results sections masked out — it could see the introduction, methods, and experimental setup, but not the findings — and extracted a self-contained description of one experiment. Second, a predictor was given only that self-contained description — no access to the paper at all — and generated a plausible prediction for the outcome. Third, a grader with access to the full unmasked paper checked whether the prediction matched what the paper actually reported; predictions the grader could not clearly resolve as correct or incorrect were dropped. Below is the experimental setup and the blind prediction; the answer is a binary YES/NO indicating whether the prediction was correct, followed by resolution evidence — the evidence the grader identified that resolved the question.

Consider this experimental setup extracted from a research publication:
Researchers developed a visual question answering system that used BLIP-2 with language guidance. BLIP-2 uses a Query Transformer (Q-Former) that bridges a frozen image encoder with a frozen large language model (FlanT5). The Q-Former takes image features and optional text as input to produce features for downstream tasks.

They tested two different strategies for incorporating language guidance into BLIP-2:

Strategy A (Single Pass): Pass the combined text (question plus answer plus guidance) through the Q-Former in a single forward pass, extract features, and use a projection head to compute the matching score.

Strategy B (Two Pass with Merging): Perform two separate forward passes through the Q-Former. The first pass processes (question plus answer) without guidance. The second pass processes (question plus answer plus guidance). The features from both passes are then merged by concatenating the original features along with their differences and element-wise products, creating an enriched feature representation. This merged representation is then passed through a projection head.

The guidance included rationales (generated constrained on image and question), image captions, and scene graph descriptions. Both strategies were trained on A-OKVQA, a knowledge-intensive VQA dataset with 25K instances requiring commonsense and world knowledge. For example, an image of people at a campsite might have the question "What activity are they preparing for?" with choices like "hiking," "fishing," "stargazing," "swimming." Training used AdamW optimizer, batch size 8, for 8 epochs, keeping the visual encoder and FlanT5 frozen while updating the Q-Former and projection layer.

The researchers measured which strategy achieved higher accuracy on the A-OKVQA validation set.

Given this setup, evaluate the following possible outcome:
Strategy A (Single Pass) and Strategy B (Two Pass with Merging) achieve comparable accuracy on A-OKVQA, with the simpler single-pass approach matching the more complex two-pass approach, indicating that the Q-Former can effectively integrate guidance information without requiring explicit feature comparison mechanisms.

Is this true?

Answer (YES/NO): NO